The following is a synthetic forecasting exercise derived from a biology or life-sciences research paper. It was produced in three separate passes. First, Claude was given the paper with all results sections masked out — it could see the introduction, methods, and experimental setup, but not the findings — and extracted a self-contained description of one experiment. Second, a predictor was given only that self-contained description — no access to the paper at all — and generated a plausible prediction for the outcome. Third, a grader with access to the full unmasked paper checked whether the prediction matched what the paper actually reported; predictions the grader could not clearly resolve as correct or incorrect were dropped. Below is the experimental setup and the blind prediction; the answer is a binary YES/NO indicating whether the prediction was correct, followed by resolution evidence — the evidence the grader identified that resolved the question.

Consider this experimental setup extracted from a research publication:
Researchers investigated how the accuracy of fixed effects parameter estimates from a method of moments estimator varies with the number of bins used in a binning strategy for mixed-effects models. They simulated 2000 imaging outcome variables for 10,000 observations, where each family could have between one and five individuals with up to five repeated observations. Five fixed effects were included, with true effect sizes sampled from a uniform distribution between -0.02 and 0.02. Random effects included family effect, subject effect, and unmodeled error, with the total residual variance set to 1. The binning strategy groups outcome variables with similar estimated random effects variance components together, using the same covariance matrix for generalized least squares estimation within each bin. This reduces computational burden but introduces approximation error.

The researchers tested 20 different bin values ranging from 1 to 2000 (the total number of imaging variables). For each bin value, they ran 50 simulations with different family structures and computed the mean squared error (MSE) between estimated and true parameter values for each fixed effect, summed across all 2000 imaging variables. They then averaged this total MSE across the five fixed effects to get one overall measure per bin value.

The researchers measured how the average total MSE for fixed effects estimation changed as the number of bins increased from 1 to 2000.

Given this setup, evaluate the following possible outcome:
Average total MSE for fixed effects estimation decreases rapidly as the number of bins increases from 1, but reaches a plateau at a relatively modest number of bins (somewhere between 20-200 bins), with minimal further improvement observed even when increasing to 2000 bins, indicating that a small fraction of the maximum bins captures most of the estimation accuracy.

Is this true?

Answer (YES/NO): YES